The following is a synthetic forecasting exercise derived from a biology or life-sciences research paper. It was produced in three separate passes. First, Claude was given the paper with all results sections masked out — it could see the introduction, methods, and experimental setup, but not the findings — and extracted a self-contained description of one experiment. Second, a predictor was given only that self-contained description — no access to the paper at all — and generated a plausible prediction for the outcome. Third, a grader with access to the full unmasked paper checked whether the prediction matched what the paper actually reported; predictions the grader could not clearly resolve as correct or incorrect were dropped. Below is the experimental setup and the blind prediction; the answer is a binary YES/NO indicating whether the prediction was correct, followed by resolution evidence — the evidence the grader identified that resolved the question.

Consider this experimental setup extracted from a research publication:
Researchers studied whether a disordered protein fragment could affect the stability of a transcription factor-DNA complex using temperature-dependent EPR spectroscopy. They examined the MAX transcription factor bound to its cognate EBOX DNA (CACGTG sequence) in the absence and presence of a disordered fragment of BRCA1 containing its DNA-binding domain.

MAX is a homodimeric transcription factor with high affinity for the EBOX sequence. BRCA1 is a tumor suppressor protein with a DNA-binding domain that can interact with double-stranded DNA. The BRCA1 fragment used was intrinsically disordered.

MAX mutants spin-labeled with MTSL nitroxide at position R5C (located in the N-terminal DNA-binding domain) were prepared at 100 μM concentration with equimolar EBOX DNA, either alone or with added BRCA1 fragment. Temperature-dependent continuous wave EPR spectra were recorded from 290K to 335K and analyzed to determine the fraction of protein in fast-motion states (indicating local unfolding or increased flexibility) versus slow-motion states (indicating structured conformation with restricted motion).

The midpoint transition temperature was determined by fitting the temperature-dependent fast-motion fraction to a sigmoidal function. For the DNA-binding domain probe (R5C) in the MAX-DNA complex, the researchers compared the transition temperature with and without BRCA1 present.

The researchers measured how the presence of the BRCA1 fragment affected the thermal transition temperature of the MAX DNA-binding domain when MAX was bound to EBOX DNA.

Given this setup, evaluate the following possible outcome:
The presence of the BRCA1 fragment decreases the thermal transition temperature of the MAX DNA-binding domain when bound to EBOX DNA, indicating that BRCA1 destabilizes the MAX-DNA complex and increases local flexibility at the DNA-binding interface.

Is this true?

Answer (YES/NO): YES